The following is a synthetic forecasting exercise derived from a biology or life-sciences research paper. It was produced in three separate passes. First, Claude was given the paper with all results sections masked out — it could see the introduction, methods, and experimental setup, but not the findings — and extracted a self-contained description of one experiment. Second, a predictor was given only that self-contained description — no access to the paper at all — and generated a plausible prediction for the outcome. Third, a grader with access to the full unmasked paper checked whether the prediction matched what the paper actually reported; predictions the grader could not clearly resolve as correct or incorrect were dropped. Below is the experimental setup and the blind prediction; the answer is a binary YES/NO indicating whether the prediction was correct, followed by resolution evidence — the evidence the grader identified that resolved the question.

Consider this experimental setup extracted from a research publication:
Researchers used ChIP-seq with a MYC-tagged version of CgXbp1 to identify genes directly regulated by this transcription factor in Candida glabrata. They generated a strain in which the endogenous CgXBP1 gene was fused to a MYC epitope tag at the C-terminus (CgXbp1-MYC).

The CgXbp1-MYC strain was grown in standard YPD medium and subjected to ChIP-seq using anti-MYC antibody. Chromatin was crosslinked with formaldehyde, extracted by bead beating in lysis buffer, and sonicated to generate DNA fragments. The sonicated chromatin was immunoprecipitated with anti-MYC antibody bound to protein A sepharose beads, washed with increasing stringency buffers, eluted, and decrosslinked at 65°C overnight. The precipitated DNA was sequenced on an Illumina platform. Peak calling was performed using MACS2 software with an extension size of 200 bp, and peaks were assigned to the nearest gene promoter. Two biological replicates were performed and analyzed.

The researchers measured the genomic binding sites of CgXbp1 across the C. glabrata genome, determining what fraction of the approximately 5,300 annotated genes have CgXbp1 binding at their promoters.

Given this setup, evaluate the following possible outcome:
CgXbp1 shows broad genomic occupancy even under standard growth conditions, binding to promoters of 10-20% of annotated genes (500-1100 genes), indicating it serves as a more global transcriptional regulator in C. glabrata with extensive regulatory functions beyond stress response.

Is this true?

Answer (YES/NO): NO